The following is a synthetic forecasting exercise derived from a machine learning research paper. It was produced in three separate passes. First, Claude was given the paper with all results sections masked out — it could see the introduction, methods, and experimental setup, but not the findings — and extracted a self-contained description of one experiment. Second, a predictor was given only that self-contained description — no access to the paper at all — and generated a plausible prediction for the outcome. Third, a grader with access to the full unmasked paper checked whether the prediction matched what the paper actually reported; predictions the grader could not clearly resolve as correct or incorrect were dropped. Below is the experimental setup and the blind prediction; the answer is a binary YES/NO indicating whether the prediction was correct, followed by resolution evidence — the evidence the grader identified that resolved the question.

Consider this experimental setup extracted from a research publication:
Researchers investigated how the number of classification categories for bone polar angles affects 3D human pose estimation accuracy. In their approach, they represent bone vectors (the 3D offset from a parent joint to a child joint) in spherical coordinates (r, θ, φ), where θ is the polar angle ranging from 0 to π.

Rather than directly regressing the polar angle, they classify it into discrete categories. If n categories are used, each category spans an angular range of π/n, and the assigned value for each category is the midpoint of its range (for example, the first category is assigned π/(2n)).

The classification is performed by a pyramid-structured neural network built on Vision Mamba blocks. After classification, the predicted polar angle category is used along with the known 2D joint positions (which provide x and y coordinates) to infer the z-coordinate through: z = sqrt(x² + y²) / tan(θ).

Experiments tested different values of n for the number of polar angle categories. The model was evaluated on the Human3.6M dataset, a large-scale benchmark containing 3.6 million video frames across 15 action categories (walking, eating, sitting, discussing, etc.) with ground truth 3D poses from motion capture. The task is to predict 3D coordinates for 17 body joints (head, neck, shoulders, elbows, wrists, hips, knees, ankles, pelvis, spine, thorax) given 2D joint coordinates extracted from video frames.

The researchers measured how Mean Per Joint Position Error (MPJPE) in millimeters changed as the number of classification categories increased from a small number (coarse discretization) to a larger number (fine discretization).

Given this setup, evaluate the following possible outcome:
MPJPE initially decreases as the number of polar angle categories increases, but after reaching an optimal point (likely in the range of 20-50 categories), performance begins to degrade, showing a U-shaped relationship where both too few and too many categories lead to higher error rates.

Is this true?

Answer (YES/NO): NO